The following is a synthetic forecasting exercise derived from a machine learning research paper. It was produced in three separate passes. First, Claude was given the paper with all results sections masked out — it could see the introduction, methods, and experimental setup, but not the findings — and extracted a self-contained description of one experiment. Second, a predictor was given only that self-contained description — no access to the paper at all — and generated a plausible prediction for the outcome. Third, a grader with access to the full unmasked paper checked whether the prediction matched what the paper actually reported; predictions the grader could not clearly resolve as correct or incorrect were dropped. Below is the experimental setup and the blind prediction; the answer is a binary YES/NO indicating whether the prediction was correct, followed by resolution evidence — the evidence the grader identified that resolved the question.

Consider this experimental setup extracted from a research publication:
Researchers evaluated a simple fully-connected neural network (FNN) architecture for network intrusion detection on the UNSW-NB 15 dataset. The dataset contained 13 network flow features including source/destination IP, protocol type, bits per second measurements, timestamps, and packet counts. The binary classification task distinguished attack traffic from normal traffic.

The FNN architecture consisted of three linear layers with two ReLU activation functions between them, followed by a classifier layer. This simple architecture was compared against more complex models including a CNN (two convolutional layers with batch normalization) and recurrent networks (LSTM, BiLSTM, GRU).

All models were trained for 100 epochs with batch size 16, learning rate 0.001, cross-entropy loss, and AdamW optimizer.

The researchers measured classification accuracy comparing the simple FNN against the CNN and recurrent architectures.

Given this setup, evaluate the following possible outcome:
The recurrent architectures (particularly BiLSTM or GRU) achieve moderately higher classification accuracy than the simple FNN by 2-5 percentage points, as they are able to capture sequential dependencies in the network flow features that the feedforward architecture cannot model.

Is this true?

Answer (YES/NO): NO